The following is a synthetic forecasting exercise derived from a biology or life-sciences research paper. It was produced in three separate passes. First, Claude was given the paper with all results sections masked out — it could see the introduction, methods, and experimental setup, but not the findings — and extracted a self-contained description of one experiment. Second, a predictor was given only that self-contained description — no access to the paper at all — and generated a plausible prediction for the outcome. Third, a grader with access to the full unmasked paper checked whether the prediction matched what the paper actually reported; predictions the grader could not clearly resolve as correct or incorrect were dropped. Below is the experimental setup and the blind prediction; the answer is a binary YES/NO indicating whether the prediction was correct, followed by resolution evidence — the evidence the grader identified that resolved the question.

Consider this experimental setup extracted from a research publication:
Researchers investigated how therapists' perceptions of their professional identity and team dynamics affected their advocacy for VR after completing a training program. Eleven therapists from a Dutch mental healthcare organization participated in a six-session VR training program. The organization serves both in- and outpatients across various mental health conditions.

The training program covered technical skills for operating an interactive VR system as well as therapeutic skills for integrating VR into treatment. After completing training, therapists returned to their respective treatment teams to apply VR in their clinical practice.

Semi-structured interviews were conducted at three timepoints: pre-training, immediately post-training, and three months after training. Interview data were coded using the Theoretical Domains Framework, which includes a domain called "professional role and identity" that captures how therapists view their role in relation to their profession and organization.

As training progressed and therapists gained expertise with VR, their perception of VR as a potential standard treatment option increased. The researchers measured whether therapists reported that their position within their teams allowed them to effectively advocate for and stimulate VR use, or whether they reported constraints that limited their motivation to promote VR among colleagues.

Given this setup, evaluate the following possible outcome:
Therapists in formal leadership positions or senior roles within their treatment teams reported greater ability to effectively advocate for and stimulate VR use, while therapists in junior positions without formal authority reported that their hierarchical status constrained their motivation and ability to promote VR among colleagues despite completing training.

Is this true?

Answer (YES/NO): NO